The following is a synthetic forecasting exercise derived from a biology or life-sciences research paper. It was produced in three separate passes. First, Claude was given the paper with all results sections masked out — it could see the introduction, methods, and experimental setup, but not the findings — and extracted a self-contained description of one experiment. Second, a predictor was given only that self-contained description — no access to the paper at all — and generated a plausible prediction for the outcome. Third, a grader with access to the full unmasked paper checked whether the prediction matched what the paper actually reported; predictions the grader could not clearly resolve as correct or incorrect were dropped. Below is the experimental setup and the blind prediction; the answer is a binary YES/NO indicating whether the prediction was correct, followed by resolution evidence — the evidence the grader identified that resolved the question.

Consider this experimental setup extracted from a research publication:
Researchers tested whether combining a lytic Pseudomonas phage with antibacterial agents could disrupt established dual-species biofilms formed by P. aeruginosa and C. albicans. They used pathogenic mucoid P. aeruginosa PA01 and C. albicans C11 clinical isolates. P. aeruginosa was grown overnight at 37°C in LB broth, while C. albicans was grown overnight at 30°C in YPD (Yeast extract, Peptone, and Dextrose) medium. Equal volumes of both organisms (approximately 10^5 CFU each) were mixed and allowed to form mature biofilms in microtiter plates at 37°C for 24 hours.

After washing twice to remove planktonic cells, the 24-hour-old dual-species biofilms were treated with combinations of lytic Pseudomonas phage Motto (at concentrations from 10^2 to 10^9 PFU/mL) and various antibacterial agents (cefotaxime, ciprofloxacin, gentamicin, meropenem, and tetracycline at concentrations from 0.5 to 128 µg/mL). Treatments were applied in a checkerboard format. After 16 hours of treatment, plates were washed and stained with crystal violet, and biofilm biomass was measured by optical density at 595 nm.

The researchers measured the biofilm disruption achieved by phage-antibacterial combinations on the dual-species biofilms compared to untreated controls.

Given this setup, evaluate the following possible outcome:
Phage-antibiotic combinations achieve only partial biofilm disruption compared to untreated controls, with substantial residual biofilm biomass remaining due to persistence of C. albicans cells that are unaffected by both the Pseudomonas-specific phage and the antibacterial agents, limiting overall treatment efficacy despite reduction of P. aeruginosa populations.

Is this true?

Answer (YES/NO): NO